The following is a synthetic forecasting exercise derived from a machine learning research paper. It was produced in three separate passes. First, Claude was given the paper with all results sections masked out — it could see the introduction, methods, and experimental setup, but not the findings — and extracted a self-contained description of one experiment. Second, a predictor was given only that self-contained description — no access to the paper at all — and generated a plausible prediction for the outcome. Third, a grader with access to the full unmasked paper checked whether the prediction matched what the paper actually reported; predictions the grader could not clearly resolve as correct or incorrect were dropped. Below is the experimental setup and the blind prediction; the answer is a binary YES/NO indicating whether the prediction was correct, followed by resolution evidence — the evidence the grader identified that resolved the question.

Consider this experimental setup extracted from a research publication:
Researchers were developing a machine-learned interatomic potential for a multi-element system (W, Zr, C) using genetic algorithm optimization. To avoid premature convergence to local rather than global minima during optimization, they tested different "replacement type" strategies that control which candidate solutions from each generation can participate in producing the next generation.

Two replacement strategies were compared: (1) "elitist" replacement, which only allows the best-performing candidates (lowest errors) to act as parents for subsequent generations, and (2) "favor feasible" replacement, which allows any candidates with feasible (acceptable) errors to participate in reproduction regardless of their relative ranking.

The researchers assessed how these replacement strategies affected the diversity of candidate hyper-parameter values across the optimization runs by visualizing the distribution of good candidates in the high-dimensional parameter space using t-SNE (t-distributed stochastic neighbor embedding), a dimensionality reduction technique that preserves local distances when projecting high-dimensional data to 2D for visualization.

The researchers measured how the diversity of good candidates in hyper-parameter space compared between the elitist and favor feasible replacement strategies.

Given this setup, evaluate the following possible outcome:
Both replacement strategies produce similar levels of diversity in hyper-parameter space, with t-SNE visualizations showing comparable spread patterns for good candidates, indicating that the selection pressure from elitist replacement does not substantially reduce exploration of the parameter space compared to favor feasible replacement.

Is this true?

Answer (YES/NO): NO